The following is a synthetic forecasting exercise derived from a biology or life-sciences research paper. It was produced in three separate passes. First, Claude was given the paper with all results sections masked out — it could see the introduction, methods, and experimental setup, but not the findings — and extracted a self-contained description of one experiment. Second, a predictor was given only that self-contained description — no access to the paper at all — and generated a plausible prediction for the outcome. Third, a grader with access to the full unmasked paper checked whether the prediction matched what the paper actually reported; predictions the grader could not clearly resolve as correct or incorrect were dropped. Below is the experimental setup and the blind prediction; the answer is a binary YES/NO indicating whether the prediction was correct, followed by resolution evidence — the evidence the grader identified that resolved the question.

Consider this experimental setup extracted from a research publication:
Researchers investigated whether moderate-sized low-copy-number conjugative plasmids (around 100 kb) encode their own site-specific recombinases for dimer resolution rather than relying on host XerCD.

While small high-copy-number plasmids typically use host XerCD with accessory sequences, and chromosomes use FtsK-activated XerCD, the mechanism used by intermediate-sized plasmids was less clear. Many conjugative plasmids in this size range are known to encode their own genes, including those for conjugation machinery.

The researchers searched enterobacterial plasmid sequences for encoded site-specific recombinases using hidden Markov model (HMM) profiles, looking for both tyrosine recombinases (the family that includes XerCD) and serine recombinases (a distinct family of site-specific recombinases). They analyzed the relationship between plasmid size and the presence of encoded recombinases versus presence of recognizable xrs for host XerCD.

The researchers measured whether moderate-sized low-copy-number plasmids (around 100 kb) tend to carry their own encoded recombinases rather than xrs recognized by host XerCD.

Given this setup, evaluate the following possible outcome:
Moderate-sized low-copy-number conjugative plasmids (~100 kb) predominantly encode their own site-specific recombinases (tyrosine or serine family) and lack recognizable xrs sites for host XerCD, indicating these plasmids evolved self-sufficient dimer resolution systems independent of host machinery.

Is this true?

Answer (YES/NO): YES